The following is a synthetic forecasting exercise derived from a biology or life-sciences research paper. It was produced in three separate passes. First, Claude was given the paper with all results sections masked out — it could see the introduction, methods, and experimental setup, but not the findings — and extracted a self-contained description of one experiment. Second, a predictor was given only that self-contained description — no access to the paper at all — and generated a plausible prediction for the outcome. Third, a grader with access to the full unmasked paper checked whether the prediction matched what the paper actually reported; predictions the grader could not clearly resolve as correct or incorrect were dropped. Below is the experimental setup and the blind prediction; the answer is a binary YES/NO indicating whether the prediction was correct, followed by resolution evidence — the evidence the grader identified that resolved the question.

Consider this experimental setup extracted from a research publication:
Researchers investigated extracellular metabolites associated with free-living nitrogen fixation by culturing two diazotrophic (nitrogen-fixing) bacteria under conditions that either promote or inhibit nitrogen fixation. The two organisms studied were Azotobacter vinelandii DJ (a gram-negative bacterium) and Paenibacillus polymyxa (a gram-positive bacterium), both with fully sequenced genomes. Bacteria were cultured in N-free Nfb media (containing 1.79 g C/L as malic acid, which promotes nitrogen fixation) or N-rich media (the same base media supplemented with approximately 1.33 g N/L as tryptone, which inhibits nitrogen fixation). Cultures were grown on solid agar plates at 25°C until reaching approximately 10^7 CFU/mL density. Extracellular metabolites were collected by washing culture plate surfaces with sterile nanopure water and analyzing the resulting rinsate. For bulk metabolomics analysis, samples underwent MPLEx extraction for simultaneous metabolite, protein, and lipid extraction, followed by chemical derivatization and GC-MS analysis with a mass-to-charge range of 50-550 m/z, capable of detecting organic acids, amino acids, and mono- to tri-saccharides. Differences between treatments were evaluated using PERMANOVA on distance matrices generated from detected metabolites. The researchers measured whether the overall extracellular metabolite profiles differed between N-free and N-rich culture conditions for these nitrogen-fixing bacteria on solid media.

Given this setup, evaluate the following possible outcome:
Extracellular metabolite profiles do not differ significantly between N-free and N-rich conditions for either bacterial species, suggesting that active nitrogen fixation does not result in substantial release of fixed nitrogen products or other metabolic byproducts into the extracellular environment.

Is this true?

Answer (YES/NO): NO